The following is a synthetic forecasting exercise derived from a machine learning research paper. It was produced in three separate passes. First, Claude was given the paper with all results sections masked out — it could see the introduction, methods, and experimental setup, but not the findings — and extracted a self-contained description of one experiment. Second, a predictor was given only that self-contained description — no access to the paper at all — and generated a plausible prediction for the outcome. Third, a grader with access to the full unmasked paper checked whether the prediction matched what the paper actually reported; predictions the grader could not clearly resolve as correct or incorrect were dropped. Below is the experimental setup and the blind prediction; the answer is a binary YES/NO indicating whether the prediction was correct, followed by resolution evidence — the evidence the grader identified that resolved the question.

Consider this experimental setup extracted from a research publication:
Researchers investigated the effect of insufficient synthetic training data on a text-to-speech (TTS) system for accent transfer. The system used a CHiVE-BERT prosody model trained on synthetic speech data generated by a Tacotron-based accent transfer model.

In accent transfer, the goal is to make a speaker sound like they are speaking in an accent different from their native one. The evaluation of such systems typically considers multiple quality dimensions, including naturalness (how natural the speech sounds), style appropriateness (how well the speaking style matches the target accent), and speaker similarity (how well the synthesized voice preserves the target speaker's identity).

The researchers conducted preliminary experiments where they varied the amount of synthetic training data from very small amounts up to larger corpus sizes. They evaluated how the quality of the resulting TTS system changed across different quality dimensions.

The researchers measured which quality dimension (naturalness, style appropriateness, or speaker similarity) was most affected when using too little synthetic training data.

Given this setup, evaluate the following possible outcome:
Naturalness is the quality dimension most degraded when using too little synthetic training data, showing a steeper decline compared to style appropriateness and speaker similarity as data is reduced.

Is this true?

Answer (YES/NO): NO